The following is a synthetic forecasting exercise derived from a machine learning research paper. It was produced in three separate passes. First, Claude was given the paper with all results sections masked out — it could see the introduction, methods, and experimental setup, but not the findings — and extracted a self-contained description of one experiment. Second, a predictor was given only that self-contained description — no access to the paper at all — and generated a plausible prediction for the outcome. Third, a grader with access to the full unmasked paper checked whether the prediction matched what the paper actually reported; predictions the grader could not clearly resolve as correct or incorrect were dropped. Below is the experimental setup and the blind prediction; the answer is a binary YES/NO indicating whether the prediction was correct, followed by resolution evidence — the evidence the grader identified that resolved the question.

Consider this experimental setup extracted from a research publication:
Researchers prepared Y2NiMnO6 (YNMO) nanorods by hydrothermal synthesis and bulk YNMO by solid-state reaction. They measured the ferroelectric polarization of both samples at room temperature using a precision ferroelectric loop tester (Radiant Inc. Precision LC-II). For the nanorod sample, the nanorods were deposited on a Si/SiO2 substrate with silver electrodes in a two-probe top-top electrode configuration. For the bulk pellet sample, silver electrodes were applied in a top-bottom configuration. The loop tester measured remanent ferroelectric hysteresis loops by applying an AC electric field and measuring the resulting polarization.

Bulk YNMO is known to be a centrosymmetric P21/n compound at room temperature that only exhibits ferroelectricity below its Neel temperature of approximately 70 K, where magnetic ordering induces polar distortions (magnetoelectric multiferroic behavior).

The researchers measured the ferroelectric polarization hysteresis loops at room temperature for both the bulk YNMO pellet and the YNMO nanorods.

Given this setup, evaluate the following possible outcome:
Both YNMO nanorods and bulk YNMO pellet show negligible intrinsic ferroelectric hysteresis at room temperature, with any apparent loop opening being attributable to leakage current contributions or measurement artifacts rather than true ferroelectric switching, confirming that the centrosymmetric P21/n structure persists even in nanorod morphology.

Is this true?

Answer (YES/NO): NO